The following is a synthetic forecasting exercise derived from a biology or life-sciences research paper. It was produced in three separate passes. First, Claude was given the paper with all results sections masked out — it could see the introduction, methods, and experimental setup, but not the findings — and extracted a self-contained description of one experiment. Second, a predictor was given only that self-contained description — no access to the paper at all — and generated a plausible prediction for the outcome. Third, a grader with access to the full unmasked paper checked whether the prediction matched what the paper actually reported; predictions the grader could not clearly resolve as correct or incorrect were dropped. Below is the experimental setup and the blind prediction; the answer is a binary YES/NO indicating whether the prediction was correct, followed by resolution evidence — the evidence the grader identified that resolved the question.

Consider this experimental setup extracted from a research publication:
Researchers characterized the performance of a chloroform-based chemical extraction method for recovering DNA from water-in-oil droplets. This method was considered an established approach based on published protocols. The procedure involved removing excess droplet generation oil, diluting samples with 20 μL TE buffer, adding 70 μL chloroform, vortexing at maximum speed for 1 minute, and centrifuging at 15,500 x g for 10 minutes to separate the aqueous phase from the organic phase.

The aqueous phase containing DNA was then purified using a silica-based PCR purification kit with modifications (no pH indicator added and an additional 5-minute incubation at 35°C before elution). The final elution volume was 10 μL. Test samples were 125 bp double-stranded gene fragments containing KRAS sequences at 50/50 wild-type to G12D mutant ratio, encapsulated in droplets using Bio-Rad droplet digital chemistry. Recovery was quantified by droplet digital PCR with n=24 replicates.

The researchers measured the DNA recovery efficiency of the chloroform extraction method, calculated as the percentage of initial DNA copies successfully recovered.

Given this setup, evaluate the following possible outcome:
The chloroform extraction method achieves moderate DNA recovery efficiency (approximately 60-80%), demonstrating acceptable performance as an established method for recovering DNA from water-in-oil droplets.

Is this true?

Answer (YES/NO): NO